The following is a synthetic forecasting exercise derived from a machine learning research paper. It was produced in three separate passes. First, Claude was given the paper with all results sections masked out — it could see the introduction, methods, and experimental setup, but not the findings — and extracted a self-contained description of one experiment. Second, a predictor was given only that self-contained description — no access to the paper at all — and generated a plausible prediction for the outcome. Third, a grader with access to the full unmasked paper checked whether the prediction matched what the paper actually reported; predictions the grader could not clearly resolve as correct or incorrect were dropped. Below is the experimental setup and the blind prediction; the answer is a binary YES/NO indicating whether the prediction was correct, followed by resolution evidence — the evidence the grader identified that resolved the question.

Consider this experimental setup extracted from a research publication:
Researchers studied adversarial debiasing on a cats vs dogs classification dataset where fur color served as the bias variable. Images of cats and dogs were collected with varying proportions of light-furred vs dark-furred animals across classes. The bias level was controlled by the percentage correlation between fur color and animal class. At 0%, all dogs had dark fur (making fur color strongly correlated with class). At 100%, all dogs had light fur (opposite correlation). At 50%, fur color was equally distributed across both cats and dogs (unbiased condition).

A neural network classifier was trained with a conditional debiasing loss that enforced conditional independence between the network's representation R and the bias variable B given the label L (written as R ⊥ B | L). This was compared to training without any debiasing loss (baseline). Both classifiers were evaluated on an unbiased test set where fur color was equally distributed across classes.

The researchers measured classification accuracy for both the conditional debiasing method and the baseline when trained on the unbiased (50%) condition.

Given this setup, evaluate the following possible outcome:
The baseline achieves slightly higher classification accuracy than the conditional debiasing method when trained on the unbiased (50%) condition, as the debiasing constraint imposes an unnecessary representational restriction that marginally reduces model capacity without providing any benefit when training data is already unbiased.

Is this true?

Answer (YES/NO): NO